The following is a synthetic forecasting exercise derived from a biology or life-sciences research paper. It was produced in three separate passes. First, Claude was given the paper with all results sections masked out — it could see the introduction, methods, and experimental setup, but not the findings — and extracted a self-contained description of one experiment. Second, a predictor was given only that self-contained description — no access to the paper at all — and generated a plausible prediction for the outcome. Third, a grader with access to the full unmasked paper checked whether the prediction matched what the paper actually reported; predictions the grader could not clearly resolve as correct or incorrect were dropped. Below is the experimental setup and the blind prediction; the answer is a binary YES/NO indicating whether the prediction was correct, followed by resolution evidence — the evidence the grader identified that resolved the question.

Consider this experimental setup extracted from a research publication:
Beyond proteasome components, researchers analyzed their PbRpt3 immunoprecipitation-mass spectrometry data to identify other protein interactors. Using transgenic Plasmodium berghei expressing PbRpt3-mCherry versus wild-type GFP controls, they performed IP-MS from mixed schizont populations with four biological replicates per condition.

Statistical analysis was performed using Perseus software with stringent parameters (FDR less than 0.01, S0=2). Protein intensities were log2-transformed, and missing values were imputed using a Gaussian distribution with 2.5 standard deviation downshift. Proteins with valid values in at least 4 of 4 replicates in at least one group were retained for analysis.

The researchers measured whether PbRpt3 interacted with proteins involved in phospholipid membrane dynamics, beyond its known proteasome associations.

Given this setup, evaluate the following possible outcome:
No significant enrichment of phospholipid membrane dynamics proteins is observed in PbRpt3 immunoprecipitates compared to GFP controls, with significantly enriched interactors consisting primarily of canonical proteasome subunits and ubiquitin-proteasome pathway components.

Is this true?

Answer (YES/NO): NO